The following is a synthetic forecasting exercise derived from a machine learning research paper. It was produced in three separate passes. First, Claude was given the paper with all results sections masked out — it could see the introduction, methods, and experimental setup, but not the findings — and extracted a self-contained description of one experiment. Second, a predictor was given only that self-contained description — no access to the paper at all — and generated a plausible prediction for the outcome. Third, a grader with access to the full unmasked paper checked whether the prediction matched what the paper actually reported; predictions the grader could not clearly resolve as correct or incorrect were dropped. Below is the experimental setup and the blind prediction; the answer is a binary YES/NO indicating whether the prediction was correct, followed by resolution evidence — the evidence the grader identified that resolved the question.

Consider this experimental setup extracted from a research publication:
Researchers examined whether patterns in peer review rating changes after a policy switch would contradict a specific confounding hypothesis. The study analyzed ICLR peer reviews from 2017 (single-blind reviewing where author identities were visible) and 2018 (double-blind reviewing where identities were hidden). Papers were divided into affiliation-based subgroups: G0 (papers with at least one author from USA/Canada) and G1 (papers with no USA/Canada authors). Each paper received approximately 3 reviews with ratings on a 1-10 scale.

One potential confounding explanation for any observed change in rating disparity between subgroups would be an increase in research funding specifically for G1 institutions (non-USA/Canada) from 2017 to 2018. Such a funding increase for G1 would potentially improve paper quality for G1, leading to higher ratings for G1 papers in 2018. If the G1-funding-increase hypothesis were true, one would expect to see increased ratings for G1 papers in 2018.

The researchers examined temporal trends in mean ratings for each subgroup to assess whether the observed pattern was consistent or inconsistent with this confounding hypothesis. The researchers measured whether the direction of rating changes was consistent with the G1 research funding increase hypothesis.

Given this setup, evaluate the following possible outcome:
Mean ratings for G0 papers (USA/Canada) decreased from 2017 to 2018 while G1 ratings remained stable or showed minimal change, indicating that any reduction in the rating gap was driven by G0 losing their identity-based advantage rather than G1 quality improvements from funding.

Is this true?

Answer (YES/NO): YES